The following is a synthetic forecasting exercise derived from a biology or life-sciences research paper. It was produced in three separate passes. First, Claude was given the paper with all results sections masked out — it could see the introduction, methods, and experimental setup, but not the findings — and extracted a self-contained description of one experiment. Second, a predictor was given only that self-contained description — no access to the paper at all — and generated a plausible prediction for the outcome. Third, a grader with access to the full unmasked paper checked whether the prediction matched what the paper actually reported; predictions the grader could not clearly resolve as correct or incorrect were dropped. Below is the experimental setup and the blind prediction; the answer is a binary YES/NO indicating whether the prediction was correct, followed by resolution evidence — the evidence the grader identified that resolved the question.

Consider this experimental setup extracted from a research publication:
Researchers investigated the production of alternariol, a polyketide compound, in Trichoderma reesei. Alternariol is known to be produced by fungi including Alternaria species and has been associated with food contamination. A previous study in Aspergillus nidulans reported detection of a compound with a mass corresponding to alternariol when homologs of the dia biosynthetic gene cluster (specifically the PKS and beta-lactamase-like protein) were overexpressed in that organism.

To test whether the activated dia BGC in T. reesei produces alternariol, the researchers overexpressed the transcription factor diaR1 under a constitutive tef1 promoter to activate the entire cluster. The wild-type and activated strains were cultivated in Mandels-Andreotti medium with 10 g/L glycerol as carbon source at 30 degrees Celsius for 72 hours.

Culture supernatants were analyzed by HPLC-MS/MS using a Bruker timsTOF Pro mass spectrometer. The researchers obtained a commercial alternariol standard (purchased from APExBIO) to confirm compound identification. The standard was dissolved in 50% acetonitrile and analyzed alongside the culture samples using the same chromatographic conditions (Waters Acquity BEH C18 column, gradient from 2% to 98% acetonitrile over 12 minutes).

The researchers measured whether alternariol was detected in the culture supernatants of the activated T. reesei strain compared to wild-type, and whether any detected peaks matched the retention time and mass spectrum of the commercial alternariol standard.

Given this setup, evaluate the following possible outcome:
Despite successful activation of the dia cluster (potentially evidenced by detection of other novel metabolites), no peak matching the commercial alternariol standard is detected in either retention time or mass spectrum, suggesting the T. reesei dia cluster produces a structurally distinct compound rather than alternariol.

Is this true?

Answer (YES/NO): YES